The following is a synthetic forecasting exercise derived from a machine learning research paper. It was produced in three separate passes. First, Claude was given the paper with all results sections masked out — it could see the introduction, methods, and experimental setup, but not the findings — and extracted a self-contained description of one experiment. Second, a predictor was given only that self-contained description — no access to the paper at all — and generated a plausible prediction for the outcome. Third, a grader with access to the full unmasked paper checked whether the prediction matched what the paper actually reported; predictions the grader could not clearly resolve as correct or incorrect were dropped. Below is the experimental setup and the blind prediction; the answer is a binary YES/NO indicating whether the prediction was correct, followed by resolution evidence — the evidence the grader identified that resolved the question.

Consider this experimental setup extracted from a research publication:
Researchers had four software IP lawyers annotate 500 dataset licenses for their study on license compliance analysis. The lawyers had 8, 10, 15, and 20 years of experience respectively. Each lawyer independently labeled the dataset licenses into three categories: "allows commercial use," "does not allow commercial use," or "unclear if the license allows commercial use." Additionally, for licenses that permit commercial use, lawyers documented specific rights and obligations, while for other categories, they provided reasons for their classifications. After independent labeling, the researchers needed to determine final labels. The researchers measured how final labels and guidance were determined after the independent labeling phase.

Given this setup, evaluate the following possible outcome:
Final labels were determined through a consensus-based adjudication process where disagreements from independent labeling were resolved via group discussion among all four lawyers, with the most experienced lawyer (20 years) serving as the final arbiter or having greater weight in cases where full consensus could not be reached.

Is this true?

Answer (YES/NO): NO